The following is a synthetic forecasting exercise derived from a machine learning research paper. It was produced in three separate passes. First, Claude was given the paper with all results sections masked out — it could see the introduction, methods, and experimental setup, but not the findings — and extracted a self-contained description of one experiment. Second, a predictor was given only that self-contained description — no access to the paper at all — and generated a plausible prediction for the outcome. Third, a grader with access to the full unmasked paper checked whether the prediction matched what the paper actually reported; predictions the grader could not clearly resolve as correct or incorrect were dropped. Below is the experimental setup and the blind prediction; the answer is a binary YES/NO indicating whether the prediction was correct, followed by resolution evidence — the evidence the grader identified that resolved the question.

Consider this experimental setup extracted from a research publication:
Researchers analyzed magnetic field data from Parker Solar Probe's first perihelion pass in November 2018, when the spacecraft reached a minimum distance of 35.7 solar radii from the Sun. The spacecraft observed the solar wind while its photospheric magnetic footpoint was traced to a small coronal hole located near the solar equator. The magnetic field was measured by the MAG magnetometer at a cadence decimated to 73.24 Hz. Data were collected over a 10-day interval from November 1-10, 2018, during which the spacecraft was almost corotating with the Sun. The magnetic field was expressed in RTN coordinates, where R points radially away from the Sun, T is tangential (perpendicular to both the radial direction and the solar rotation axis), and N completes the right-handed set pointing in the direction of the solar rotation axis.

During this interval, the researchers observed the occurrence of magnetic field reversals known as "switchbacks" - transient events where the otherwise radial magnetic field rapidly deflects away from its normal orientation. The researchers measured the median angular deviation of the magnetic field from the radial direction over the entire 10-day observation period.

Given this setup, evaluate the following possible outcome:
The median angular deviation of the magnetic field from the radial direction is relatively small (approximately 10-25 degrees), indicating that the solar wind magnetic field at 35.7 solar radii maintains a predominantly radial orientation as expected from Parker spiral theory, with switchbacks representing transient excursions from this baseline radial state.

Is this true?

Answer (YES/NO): YES